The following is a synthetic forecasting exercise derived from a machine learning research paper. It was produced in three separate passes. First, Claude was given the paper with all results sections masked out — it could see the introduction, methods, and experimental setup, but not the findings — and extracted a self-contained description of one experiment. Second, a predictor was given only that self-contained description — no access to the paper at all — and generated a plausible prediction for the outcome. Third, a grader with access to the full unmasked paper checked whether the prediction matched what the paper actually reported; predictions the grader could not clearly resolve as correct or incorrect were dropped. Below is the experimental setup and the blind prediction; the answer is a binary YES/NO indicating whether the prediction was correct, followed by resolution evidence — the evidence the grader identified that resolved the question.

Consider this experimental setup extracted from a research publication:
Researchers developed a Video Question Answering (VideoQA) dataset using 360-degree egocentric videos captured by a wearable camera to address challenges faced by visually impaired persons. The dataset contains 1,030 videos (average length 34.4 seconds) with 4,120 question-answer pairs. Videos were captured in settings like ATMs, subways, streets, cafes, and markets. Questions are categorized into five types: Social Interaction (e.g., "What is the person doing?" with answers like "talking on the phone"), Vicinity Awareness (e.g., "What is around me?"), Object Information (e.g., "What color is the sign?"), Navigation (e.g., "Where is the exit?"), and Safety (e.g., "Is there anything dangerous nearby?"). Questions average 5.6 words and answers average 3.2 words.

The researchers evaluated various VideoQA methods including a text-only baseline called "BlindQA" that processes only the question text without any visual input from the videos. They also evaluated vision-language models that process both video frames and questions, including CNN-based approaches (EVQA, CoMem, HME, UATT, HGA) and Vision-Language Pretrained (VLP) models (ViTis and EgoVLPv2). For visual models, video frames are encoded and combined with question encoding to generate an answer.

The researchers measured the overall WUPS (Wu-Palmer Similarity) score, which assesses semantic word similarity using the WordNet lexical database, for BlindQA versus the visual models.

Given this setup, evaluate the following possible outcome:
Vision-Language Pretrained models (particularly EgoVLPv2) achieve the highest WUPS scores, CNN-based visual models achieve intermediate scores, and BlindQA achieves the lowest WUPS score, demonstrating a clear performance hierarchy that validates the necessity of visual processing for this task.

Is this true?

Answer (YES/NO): NO